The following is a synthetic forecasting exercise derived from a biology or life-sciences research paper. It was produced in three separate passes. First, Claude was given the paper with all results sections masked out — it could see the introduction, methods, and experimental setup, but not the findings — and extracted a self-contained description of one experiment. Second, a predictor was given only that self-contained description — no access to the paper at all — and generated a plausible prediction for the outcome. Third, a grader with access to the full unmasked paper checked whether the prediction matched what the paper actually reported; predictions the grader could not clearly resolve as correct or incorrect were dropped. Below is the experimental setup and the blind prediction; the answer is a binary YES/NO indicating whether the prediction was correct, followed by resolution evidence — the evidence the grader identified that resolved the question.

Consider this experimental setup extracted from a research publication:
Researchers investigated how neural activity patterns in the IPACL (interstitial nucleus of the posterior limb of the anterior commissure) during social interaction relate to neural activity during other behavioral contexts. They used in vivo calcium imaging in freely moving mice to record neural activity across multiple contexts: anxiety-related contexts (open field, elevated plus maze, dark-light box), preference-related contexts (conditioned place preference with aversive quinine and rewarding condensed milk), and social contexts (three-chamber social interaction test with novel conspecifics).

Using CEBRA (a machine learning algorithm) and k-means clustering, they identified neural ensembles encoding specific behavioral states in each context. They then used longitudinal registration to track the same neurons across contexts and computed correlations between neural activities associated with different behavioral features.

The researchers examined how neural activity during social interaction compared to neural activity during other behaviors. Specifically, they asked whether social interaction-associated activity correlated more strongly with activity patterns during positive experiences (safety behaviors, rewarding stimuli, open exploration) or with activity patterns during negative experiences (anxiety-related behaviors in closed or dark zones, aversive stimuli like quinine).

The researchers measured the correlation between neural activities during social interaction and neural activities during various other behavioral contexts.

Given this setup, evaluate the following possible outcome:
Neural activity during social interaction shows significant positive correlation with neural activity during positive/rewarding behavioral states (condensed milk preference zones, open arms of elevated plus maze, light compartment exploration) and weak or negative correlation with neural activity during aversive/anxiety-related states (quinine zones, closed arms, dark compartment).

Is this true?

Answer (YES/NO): NO